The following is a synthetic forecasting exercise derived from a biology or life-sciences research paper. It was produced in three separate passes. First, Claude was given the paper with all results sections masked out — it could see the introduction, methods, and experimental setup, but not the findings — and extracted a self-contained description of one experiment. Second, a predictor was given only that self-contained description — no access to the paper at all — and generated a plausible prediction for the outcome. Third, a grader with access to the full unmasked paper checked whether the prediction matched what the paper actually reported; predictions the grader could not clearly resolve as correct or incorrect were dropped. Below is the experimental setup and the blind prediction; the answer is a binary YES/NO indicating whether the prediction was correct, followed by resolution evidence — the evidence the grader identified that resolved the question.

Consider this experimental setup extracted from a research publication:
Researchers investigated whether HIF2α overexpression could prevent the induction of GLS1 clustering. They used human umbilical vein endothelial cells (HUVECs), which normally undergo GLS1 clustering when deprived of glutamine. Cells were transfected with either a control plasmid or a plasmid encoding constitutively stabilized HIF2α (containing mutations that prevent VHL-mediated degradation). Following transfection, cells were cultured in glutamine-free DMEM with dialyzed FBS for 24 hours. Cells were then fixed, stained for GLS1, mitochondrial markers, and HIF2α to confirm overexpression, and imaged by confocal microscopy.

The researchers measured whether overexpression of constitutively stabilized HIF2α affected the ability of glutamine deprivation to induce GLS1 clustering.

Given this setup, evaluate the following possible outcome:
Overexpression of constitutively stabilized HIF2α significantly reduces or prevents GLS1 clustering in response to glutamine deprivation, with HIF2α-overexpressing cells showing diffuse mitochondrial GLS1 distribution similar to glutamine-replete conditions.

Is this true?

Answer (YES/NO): YES